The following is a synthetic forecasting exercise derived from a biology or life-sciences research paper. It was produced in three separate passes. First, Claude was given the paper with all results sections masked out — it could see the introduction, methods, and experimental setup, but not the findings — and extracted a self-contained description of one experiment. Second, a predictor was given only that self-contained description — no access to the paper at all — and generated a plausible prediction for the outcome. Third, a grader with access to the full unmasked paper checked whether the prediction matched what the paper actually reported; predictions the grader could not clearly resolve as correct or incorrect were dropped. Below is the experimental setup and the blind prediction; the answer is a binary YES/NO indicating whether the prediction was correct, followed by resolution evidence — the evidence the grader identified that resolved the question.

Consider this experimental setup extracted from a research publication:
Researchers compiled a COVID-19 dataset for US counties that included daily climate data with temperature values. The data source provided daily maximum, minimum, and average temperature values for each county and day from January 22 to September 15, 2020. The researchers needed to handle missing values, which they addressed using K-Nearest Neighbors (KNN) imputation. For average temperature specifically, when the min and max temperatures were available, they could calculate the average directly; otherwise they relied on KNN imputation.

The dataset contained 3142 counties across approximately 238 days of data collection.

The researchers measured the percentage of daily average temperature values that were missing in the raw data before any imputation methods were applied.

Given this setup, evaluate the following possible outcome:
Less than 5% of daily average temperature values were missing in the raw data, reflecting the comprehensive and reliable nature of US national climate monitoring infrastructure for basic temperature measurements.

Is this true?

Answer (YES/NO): NO